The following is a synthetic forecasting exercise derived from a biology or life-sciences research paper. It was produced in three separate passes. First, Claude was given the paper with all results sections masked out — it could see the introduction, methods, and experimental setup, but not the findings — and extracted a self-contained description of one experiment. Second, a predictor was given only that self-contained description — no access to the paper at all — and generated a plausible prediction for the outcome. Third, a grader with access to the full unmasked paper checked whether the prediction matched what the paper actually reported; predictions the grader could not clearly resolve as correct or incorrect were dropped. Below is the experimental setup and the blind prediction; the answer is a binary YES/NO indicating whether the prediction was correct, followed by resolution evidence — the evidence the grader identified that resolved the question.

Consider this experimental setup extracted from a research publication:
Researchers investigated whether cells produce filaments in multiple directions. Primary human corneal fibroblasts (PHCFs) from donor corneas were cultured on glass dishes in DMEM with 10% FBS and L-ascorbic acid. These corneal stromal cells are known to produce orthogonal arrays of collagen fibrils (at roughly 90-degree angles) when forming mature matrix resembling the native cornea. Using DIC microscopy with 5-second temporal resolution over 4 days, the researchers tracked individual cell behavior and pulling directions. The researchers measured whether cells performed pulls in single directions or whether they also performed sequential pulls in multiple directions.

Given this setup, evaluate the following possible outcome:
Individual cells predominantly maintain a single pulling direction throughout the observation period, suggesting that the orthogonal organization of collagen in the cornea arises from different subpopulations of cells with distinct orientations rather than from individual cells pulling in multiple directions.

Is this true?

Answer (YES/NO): NO